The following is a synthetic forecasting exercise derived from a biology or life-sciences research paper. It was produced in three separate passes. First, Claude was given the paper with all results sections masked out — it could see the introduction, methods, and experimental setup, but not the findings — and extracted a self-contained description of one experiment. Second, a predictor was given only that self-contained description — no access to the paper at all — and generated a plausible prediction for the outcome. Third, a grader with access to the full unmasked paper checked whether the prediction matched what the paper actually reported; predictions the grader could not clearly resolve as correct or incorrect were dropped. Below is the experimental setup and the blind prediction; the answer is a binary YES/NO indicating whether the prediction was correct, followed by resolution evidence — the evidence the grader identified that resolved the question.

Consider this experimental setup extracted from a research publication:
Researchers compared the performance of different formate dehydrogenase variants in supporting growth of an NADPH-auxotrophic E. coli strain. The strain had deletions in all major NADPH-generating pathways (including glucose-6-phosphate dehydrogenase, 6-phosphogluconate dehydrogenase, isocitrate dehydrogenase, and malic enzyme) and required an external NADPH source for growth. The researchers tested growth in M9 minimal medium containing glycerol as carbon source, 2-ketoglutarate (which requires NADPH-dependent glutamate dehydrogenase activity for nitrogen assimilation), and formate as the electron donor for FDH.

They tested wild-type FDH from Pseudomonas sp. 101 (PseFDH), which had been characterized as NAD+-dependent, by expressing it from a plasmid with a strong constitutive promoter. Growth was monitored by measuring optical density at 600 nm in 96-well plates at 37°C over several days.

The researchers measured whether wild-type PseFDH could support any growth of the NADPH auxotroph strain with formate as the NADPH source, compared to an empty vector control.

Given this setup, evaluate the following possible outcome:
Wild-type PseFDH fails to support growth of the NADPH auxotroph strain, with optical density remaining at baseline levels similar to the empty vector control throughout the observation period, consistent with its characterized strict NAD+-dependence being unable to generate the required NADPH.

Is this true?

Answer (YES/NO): YES